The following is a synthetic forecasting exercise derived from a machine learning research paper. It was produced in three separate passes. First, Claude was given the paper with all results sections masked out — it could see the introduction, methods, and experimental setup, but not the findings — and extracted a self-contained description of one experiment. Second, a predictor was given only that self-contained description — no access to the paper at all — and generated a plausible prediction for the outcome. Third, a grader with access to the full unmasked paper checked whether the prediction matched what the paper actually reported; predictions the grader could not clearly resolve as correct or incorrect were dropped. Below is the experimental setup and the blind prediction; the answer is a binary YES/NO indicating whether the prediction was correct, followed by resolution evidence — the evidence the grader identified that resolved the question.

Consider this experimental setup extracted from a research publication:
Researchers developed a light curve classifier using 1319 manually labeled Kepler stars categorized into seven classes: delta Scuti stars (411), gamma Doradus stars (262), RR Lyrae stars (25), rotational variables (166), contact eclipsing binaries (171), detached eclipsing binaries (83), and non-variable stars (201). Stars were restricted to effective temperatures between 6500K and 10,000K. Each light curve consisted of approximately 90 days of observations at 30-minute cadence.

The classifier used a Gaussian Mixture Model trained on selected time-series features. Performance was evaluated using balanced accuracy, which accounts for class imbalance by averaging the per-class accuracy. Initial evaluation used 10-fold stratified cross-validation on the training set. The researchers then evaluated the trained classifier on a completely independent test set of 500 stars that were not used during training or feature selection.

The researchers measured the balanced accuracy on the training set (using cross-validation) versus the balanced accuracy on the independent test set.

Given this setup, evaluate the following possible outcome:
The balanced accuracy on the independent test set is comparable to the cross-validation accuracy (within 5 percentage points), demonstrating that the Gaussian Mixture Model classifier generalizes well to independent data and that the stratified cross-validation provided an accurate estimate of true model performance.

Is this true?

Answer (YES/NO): NO